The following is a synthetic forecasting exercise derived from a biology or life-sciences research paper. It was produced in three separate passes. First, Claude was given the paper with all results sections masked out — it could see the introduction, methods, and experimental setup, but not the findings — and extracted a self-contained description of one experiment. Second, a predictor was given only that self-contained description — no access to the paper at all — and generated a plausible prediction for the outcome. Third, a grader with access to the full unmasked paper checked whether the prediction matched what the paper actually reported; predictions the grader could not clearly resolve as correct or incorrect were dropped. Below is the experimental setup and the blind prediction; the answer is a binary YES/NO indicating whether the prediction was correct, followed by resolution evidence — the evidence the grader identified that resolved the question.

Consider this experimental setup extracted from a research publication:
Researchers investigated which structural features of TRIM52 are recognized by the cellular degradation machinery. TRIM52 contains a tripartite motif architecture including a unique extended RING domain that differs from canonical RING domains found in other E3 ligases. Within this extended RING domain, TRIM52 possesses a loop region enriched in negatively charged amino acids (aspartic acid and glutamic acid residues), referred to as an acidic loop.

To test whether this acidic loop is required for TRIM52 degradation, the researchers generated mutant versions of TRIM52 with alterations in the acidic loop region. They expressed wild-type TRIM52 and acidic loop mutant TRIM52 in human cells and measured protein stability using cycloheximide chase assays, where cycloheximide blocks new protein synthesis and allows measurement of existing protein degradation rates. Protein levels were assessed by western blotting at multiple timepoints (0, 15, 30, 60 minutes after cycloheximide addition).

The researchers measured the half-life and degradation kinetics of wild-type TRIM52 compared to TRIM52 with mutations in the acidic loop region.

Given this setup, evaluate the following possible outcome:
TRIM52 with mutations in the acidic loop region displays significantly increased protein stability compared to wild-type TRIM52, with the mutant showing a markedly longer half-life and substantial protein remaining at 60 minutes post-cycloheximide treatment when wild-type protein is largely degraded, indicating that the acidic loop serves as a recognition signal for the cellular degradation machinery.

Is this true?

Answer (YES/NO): YES